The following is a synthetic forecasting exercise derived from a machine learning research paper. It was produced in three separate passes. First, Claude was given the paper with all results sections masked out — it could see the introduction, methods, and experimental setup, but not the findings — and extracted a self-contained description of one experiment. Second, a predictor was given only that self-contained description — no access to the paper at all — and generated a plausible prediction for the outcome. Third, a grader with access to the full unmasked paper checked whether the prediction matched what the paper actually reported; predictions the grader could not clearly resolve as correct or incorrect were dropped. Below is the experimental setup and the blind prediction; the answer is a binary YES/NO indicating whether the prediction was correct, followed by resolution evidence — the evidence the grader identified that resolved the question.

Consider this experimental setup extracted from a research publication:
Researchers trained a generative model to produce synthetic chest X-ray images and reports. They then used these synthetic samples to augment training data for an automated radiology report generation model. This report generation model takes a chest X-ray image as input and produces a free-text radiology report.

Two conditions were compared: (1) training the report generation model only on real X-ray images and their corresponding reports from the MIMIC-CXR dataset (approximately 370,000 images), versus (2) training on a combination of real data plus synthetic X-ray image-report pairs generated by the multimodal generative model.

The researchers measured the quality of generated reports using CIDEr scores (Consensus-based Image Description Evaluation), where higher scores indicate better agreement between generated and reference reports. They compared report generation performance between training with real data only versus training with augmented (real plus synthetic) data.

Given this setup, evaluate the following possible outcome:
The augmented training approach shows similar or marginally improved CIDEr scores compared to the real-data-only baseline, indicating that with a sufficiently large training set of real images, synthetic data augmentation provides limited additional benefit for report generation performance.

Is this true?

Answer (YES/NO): NO